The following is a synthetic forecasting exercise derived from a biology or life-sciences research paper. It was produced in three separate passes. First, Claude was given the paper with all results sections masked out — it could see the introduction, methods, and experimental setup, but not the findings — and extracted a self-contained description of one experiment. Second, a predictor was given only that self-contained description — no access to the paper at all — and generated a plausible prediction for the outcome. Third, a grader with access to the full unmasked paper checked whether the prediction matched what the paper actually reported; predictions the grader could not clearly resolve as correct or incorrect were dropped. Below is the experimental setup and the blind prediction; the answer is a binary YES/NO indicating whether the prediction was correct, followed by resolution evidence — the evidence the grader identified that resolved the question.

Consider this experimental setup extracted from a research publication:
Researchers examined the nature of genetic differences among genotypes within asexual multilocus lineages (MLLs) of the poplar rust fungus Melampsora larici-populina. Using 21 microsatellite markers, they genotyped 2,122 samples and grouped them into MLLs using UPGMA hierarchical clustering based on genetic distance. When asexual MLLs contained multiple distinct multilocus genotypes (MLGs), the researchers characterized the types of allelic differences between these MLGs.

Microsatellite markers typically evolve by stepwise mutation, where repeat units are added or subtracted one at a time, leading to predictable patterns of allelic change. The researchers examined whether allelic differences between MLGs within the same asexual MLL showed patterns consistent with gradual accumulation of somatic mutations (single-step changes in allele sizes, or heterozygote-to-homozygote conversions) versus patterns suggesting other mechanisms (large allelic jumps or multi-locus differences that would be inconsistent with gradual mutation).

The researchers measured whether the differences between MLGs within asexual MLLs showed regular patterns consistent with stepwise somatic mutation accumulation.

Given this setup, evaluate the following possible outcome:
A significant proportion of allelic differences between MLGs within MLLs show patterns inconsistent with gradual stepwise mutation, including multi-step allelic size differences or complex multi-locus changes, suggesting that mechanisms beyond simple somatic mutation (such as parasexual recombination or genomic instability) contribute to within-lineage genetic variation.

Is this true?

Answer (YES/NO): NO